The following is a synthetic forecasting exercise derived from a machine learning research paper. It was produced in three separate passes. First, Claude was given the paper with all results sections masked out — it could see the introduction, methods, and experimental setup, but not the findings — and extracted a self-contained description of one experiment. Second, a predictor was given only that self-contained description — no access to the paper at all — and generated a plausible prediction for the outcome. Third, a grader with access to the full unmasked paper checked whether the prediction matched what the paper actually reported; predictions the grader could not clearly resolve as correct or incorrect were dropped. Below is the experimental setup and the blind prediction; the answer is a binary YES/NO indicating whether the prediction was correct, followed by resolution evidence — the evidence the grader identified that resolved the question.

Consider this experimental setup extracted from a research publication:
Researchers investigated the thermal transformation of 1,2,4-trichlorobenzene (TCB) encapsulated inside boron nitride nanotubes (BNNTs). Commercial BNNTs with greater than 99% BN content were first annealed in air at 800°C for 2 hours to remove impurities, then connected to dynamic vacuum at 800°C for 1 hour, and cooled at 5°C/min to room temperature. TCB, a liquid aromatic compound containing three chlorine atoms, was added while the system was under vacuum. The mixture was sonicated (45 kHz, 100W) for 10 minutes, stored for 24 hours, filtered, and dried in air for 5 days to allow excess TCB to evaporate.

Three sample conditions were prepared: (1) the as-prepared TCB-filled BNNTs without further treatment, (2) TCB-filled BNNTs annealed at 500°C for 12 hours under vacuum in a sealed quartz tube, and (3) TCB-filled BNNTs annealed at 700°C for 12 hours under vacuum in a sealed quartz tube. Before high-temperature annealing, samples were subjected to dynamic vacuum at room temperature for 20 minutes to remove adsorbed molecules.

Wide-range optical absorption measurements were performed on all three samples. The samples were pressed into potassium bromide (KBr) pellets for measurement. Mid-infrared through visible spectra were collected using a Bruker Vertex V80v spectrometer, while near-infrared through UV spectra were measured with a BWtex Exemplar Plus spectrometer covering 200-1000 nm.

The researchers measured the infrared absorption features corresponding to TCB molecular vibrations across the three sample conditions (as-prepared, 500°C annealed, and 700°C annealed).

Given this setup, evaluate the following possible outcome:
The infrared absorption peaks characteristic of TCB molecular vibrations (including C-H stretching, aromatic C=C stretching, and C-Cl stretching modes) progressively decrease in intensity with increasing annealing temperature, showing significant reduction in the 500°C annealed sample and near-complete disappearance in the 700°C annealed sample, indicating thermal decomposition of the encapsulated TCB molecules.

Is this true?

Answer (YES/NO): NO